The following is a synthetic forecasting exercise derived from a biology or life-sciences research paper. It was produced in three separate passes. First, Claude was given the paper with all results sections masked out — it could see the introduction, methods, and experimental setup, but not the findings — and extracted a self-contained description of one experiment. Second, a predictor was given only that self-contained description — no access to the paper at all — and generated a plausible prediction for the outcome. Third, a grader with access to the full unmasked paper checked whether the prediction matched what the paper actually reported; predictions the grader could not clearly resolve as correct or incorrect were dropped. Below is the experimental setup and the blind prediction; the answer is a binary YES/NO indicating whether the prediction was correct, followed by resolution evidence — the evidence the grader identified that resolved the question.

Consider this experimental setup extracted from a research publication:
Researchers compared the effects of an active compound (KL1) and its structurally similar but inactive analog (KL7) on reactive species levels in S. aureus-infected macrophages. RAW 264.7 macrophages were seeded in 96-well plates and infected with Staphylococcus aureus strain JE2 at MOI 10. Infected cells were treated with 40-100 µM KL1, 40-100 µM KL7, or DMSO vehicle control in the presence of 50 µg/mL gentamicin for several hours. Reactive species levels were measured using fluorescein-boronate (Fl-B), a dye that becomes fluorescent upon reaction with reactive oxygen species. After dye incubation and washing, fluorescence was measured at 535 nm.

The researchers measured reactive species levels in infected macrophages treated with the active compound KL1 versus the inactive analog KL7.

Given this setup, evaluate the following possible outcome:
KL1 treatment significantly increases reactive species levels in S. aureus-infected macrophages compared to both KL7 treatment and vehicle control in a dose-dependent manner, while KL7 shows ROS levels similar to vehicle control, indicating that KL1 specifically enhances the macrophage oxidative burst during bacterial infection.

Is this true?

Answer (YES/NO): NO